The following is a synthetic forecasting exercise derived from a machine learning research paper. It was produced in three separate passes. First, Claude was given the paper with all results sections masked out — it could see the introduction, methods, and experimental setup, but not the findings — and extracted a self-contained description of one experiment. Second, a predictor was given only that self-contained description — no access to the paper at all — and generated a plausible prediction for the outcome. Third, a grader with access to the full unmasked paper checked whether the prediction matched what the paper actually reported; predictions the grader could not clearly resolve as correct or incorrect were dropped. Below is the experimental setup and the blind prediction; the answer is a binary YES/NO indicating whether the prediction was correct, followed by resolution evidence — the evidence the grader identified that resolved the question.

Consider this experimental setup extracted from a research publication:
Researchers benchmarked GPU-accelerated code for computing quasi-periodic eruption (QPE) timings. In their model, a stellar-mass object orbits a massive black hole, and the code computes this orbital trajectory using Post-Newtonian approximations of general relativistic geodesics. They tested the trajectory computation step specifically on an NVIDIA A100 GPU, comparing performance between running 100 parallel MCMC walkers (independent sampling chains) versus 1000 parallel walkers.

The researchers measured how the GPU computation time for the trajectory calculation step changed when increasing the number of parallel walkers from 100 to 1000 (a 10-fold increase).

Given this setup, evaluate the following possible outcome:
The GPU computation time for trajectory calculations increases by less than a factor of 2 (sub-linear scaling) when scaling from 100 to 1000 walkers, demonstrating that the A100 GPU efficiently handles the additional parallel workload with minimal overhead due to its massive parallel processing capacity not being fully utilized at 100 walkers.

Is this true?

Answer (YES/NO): YES